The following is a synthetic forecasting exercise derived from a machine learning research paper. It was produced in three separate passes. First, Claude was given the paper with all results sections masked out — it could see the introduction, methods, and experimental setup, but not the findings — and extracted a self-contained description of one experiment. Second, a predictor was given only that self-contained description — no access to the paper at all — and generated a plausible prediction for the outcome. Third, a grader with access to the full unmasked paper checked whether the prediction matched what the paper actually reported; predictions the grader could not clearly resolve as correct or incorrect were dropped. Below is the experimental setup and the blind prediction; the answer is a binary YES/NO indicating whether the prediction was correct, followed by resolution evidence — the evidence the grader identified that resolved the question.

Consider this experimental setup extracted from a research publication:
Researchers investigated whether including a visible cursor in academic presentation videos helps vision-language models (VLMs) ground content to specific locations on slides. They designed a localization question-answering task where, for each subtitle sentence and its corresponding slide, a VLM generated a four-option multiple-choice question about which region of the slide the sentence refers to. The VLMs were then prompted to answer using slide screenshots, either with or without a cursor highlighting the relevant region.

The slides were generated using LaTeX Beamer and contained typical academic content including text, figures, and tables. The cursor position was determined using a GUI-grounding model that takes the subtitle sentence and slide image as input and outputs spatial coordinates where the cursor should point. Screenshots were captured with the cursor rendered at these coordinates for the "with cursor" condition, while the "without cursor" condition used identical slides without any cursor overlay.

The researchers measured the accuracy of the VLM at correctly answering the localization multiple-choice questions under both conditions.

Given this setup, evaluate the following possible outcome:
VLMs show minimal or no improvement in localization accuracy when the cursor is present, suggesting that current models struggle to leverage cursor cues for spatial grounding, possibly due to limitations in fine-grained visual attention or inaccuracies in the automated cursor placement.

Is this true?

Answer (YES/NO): NO